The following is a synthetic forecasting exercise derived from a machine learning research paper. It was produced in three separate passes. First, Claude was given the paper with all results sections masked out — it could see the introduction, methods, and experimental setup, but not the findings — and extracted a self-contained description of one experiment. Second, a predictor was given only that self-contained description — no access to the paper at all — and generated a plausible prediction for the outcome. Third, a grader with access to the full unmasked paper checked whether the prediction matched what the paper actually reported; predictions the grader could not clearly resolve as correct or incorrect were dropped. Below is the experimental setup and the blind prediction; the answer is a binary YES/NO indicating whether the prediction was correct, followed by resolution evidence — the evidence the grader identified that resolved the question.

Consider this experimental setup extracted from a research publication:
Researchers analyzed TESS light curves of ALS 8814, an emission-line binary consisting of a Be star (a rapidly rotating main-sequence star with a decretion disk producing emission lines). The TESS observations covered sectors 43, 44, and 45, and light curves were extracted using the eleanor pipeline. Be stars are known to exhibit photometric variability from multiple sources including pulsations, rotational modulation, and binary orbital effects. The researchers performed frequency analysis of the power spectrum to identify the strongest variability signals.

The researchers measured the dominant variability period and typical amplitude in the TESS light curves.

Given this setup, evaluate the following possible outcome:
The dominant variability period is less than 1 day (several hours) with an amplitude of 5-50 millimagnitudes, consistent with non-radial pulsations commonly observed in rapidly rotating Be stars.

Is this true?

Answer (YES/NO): YES